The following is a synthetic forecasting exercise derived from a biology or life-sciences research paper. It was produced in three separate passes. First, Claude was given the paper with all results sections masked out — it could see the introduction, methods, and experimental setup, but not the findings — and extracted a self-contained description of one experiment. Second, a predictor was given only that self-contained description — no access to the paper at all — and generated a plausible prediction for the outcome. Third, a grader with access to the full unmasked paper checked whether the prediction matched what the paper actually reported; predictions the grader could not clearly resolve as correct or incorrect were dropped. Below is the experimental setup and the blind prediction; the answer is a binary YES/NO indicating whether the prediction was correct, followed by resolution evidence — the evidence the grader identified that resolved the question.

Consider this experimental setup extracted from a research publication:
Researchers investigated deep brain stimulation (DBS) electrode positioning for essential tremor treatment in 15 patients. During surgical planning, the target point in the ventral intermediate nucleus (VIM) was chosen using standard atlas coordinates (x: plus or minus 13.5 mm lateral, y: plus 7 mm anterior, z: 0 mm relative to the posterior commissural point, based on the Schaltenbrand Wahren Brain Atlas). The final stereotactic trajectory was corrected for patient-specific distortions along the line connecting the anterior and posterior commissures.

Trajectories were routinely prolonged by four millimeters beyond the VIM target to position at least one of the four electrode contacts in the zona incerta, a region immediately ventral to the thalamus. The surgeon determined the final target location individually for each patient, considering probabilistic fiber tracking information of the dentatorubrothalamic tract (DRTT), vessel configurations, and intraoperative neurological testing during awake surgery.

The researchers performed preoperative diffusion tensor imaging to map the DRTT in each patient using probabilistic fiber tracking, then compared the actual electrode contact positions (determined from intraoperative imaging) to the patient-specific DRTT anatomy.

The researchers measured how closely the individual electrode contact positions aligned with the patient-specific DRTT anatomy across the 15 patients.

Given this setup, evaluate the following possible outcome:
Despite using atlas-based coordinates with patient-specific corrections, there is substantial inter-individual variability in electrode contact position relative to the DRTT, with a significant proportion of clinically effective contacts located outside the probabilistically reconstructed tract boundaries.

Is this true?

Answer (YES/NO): NO